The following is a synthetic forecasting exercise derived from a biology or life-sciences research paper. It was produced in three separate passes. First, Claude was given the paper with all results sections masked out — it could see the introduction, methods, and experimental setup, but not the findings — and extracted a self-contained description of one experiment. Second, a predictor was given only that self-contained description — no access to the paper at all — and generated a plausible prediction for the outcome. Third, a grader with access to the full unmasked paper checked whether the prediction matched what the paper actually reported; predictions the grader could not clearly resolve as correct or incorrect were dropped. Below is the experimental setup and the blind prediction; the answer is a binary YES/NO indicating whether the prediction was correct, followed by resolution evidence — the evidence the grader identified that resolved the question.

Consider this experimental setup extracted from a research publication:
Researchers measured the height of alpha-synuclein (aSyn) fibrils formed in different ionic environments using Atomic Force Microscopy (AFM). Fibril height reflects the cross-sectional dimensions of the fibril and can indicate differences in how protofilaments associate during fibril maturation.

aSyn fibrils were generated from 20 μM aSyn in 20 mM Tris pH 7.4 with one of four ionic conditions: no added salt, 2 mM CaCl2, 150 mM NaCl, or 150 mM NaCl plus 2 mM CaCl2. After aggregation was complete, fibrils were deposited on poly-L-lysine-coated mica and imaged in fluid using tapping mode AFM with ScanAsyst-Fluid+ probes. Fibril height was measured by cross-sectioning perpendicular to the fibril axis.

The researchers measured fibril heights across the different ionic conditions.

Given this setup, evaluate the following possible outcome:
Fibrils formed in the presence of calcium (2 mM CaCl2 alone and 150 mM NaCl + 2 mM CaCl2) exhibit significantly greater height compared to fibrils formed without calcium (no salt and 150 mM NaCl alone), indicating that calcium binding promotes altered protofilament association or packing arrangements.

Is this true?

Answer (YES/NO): NO